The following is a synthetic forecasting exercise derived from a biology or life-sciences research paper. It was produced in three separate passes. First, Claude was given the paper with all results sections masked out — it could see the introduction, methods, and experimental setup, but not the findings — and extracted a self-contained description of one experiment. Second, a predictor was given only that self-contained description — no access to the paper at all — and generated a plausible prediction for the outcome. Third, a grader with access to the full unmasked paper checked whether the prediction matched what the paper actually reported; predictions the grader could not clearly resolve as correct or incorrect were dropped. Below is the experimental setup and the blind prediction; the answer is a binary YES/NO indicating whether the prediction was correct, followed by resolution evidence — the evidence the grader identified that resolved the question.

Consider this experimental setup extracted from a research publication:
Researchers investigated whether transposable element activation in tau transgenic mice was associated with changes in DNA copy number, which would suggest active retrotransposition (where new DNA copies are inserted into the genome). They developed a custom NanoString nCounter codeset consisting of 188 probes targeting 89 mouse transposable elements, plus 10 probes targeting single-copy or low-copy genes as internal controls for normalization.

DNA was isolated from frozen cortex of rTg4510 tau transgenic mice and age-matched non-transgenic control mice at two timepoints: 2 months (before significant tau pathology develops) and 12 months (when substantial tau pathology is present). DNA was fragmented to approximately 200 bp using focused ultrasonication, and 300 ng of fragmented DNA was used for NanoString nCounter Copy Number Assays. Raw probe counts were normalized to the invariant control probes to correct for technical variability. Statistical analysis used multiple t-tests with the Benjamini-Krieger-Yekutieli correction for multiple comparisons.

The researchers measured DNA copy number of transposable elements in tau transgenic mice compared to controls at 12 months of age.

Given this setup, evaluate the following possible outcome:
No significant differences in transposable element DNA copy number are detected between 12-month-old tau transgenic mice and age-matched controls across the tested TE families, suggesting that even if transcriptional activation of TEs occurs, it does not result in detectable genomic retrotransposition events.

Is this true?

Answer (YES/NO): NO